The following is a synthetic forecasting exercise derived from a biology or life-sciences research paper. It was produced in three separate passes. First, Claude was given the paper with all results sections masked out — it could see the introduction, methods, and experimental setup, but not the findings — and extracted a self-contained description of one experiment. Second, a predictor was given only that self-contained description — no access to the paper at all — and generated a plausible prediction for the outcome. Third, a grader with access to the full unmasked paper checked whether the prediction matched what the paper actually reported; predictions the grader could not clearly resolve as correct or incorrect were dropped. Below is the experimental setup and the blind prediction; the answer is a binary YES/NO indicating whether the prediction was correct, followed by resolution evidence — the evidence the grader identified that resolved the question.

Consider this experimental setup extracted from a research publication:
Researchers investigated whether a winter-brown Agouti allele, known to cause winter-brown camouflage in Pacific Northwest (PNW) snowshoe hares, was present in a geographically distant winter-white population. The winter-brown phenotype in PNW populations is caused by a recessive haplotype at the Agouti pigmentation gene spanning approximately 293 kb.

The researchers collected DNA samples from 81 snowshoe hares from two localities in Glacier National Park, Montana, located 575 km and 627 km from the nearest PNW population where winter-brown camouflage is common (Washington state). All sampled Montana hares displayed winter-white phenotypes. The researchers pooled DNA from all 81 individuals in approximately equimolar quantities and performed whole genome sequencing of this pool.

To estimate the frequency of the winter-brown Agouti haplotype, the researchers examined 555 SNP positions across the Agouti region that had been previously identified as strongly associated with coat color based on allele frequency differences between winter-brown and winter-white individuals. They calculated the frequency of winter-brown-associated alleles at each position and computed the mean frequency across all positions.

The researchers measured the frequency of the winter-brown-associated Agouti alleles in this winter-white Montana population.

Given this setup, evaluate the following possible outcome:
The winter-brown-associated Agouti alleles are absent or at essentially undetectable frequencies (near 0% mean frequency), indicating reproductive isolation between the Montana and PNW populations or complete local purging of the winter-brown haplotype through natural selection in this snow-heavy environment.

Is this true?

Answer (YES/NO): NO